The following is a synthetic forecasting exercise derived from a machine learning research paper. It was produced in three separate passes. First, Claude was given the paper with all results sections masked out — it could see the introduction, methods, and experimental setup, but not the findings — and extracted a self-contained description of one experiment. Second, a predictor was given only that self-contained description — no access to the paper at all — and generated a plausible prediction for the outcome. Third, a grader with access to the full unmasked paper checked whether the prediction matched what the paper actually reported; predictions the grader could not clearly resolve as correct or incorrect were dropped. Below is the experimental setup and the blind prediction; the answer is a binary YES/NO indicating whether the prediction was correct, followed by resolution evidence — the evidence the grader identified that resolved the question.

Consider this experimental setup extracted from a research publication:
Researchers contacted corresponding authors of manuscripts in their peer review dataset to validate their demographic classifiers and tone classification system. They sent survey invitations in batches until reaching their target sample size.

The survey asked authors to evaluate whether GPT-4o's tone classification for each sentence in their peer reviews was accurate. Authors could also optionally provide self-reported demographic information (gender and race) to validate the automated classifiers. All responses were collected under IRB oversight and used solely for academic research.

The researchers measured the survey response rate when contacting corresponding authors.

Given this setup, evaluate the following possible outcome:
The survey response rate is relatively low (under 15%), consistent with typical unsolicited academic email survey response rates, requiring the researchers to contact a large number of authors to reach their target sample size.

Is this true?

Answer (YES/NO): YES